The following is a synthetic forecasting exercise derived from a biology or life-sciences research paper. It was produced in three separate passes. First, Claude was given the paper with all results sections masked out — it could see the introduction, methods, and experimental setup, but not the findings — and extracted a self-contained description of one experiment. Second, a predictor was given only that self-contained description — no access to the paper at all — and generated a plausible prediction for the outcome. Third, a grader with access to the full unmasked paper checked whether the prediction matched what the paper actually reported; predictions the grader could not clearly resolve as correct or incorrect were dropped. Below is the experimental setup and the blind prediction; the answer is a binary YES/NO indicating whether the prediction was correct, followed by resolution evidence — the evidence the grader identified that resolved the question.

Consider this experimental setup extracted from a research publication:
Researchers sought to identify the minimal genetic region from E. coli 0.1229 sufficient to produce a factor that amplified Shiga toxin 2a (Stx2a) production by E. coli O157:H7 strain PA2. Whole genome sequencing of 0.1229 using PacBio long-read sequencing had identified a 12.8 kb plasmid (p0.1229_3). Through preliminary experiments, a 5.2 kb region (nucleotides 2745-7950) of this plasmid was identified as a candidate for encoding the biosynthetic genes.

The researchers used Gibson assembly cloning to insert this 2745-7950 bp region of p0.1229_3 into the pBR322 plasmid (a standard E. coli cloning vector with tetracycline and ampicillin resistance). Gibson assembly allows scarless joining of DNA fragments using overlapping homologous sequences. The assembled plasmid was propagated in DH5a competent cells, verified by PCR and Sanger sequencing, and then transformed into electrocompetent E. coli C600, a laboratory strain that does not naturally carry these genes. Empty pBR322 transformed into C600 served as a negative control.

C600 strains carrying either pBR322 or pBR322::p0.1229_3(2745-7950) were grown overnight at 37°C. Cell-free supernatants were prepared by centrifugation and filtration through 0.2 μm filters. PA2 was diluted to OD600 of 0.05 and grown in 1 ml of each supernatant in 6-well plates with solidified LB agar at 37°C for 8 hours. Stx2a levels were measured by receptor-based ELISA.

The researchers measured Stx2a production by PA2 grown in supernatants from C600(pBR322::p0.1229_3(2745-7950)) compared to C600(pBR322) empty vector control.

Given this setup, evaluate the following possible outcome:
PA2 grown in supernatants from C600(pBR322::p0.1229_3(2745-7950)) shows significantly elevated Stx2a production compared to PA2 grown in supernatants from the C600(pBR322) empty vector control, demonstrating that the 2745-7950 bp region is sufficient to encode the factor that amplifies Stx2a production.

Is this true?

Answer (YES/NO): YES